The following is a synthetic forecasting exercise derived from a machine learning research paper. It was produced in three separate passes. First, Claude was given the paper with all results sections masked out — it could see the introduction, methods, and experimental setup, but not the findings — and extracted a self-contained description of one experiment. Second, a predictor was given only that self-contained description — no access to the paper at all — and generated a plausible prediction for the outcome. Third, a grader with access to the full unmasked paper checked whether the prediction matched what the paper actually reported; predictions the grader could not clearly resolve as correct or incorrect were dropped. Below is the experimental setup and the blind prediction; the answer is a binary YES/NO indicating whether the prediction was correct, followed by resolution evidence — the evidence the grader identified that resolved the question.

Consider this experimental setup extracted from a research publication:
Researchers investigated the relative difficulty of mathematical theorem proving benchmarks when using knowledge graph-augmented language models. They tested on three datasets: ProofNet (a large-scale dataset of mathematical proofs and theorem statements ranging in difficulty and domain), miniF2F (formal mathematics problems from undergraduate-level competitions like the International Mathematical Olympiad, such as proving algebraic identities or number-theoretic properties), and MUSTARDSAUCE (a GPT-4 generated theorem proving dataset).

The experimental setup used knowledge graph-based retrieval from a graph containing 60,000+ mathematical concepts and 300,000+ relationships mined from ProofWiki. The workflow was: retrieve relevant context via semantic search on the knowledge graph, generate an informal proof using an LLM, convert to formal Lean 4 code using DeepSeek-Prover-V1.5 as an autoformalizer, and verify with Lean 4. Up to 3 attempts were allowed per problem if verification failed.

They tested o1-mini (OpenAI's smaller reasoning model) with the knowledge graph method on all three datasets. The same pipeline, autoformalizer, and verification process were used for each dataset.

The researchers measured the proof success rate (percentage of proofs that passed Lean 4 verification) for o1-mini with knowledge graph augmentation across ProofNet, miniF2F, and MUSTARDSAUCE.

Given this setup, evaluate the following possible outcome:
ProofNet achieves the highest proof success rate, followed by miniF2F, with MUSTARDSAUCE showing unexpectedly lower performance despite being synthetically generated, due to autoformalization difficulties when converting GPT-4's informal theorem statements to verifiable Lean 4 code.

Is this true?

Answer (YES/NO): NO